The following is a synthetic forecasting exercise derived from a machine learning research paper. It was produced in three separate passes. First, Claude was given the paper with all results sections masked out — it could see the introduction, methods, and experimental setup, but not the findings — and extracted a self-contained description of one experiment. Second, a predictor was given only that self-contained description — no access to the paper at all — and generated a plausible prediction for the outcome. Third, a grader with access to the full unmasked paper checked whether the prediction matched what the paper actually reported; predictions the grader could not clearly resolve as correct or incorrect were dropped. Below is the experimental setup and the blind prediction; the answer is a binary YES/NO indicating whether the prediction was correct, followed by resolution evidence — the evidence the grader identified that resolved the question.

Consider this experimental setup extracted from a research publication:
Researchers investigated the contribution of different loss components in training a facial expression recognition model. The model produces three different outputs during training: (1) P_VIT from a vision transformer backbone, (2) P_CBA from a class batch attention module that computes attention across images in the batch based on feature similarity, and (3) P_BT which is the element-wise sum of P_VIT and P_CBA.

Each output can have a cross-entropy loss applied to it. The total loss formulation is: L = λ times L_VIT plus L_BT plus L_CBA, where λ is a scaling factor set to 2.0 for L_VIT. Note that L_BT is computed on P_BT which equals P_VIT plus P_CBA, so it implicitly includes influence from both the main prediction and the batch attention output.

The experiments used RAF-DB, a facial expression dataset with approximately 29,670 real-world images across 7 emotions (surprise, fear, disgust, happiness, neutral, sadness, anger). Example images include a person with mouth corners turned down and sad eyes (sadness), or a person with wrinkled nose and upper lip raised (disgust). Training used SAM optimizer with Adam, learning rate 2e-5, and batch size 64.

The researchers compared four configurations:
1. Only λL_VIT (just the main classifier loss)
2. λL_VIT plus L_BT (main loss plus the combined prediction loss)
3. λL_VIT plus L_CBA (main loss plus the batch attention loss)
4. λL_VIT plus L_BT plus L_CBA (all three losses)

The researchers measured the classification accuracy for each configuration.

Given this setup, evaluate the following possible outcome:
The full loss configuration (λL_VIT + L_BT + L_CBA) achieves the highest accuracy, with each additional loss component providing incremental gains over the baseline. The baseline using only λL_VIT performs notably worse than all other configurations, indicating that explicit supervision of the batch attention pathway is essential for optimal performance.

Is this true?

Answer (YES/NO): NO